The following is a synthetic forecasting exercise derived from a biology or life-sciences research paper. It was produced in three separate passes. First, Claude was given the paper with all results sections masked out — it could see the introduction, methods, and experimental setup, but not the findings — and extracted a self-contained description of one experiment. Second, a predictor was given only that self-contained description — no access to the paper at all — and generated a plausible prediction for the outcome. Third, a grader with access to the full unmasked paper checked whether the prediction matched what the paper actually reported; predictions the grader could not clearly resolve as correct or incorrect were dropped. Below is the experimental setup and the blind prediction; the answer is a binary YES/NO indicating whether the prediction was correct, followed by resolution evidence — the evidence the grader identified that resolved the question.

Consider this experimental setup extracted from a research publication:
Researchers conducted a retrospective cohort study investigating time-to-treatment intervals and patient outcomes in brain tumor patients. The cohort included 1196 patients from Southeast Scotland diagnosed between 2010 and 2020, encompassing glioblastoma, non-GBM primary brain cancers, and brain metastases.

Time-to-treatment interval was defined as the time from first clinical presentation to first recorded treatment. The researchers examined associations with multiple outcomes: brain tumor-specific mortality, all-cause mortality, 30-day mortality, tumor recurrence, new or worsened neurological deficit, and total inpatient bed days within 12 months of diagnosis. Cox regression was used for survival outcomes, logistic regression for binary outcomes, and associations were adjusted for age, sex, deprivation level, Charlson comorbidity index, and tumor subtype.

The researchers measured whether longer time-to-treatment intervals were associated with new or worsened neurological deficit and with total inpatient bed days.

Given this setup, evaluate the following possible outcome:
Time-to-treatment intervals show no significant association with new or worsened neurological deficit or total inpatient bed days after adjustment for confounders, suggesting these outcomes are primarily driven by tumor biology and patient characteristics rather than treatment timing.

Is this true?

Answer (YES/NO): YES